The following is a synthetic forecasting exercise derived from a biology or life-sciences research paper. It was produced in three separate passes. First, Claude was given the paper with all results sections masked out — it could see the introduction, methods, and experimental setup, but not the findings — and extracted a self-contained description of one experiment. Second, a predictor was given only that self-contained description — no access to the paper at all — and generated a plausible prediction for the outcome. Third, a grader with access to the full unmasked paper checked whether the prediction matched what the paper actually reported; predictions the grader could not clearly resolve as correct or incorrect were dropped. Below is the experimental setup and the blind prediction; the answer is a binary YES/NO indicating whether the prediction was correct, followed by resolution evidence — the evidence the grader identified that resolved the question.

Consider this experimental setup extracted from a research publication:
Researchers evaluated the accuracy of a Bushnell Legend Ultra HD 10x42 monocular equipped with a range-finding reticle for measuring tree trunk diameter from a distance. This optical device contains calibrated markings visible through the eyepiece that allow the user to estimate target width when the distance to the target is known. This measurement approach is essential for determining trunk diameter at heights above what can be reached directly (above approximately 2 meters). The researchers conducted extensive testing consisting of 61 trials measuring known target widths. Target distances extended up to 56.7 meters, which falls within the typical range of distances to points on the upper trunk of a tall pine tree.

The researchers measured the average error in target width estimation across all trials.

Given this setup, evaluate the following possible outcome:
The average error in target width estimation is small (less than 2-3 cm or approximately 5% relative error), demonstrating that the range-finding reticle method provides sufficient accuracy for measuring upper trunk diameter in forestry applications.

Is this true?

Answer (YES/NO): YES